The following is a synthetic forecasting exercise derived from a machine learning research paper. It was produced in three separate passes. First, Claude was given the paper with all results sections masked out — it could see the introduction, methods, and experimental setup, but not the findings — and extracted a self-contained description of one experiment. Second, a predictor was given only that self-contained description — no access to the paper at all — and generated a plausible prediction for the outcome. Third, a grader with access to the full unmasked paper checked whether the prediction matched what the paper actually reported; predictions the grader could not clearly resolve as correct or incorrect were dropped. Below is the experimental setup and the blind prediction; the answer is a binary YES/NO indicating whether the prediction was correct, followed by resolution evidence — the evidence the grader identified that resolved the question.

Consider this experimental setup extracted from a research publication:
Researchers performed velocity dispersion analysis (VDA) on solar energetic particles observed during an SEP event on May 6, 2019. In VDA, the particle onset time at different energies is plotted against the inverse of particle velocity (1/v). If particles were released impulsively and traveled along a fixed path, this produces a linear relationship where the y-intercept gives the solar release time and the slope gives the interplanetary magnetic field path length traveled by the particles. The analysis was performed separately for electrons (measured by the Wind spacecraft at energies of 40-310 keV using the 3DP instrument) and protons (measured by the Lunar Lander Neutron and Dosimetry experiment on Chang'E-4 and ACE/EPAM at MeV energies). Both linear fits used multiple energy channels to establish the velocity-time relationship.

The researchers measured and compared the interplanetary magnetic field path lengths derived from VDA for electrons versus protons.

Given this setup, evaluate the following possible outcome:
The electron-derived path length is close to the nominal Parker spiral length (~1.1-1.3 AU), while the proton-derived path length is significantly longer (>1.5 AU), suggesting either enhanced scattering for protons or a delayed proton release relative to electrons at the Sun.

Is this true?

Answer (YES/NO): NO